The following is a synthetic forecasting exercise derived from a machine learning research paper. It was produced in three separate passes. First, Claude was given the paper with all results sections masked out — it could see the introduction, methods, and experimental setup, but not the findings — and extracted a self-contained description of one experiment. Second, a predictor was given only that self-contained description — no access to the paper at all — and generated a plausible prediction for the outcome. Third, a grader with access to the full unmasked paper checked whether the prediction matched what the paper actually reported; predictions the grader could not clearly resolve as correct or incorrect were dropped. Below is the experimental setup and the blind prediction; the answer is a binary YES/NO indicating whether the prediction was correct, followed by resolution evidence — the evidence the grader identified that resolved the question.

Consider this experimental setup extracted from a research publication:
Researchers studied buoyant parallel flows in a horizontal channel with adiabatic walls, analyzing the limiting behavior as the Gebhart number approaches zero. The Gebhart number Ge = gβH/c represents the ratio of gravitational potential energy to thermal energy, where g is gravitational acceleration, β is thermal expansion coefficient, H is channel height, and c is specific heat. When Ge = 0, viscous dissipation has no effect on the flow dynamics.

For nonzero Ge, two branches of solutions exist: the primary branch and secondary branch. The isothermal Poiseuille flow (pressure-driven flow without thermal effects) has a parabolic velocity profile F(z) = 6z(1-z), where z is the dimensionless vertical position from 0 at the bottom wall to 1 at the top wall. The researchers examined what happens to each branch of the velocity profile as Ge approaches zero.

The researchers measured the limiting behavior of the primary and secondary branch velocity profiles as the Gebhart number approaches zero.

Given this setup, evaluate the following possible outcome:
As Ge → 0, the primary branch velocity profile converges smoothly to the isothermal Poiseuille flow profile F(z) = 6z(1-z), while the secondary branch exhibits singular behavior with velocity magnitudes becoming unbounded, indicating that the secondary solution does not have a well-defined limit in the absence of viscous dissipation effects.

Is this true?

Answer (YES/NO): YES